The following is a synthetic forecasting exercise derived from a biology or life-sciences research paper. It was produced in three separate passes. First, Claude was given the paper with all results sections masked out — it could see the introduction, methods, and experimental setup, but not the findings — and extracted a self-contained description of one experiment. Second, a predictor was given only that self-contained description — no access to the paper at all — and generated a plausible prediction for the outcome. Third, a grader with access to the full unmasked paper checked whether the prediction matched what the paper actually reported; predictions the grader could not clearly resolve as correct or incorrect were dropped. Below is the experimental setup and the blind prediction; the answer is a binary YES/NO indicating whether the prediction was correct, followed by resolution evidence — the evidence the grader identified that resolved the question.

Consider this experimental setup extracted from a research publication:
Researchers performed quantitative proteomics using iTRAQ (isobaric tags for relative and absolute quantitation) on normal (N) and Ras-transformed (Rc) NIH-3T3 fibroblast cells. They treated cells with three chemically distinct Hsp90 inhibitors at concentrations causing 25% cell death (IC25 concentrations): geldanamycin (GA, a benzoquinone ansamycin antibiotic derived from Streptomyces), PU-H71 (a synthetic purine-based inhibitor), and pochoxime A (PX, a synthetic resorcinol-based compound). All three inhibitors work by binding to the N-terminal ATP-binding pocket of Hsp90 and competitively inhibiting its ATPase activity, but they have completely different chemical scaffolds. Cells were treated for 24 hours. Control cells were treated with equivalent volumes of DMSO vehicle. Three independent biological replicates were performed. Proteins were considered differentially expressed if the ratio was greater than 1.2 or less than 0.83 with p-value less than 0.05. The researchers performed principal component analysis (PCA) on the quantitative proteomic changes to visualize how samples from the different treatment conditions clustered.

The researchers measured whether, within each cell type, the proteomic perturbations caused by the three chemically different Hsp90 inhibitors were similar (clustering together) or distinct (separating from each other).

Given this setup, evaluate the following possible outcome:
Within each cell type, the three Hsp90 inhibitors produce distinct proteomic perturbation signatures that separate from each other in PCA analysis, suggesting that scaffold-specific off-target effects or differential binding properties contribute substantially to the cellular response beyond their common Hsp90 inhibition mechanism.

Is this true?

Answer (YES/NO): YES